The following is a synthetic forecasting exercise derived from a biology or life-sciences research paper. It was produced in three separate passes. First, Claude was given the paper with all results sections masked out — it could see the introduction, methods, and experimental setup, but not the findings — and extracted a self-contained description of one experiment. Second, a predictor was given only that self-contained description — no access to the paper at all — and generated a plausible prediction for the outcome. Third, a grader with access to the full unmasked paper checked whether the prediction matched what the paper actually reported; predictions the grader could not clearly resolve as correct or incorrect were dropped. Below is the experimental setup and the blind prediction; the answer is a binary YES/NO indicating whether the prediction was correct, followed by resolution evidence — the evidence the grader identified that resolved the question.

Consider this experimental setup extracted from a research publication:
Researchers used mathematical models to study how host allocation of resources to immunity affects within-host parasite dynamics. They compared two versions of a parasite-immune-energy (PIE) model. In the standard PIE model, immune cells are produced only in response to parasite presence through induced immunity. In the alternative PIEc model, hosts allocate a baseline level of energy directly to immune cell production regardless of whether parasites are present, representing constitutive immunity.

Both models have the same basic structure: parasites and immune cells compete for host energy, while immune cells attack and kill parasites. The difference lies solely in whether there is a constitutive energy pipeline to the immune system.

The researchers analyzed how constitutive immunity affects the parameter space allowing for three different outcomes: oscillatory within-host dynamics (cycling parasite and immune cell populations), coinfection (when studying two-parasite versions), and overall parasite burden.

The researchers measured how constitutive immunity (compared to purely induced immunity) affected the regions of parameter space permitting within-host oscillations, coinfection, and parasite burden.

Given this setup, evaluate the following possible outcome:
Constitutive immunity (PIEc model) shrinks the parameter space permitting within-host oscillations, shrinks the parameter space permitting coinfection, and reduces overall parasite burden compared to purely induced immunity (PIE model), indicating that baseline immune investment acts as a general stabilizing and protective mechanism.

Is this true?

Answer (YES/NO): YES